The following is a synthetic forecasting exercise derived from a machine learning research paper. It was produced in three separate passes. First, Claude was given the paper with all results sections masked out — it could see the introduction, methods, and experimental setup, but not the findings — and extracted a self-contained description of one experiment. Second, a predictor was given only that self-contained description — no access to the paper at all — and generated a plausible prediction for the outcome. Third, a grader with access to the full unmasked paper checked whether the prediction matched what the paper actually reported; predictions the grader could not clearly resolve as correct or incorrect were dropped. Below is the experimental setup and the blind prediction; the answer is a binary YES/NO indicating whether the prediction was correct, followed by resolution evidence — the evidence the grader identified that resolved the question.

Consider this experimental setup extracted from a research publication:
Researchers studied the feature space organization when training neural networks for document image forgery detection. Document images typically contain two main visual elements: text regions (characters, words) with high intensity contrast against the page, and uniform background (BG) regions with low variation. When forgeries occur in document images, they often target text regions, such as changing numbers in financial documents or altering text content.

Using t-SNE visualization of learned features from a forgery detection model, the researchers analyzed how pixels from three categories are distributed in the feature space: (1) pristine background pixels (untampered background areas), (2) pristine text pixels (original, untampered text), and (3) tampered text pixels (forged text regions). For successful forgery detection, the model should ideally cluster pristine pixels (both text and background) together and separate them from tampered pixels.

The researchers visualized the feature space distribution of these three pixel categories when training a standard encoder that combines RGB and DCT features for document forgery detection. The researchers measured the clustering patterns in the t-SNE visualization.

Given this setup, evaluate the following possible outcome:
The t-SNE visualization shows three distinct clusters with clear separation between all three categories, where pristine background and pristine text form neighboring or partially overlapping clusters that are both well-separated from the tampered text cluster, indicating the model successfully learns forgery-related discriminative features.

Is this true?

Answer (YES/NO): NO